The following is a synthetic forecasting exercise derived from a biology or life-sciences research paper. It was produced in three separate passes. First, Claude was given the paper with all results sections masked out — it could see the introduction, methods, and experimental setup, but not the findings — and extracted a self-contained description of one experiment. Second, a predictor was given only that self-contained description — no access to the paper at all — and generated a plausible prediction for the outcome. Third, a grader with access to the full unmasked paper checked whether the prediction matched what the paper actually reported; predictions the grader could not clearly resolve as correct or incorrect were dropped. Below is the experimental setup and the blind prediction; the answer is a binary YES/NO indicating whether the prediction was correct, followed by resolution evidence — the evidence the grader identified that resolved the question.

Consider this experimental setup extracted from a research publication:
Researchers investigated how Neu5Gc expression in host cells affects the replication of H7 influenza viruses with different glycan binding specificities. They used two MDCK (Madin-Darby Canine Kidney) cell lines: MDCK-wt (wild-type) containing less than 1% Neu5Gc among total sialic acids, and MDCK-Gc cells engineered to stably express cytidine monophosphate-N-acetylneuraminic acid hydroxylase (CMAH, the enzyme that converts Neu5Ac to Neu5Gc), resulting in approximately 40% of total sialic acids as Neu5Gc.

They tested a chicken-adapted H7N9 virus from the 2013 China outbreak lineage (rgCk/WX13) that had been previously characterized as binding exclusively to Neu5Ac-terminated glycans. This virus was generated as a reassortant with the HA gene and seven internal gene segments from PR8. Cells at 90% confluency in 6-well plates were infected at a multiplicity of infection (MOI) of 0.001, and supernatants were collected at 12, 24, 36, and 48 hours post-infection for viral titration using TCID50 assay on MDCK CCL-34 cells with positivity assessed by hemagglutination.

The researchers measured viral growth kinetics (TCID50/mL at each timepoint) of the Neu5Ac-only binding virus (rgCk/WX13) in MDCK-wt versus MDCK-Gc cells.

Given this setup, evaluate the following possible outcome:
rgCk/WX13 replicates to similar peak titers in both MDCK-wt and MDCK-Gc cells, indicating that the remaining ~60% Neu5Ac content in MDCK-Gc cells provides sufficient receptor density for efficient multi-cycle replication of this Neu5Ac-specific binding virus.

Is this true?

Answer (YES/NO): NO